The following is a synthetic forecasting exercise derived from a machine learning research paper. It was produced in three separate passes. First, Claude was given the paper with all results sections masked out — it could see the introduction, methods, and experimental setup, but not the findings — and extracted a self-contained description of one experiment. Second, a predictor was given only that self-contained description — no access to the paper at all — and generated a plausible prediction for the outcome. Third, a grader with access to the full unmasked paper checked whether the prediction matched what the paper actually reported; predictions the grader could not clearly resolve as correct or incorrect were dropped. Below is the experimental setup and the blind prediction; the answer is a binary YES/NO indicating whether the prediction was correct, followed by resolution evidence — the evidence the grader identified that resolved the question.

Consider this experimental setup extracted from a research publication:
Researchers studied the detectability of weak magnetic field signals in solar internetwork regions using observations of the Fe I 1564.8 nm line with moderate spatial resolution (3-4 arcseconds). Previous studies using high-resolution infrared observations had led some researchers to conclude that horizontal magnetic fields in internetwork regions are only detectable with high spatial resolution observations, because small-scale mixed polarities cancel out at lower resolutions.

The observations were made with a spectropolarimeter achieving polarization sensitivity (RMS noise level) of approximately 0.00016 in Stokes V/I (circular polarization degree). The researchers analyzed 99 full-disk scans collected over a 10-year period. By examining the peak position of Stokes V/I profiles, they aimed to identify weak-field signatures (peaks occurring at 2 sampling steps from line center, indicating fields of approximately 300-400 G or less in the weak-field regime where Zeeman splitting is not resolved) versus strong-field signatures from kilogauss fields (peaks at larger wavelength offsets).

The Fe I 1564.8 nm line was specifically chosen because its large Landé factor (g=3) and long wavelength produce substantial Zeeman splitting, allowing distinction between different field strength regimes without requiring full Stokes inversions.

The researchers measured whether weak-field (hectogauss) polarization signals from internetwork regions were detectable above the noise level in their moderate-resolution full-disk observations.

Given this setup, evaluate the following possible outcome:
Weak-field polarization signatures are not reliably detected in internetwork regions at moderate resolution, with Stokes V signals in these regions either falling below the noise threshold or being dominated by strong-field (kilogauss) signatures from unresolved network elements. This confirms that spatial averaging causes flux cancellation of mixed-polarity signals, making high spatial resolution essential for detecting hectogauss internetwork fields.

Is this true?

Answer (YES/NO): NO